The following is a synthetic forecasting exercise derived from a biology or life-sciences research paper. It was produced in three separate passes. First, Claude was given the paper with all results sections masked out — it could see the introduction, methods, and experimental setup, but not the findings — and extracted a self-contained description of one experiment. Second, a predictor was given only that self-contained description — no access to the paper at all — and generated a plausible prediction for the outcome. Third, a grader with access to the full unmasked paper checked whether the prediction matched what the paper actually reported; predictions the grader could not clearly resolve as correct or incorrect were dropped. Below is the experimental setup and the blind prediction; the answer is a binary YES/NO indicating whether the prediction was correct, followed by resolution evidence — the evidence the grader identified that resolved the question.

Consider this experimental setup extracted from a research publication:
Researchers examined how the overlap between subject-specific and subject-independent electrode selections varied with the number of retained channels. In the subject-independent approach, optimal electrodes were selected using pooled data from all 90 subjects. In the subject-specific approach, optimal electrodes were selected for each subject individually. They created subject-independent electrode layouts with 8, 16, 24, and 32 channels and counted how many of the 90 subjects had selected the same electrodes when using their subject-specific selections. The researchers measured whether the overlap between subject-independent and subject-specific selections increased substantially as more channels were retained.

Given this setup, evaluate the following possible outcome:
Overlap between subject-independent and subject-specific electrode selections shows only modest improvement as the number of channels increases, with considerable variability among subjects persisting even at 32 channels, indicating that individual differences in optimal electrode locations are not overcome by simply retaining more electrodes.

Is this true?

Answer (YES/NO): YES